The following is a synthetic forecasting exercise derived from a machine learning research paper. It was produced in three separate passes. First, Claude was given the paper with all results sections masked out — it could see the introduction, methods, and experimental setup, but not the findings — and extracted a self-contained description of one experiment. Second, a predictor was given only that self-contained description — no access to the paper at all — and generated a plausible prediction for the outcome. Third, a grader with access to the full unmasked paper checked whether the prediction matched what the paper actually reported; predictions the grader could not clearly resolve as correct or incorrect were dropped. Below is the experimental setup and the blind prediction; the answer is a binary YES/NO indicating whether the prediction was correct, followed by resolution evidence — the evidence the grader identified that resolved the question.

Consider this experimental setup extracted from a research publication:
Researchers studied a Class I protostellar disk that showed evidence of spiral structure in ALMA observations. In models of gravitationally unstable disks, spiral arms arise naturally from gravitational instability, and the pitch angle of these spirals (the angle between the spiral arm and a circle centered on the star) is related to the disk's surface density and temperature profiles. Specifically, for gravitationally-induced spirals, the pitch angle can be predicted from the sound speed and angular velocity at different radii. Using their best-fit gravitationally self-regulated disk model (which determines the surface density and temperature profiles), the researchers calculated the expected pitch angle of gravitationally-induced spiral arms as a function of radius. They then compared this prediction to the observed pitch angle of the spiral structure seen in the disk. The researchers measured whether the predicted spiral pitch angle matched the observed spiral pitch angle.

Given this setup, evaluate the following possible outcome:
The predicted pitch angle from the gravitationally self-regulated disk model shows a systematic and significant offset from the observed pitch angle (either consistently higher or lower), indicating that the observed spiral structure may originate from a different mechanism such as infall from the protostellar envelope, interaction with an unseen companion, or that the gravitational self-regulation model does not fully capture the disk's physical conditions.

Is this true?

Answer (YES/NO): NO